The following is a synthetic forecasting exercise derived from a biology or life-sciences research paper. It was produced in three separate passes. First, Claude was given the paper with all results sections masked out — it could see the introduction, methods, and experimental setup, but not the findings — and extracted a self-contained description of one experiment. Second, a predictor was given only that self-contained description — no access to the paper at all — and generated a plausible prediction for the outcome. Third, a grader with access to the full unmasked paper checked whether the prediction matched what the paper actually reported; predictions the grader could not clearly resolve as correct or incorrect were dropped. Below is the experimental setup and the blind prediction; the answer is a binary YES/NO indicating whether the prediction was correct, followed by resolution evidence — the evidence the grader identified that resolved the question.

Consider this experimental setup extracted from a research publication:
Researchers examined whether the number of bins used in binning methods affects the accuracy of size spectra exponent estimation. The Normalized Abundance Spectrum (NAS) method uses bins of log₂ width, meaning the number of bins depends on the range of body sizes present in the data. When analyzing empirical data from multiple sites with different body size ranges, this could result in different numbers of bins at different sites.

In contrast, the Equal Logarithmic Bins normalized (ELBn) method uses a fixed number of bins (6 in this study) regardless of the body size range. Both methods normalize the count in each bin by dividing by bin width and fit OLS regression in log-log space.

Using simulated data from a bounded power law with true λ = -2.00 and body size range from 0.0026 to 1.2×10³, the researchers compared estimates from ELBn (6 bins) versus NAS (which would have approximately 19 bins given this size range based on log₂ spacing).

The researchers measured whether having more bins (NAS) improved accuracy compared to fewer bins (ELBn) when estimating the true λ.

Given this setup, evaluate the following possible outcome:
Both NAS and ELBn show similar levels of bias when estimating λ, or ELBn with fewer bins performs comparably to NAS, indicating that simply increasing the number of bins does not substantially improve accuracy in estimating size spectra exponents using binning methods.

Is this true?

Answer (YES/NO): YES